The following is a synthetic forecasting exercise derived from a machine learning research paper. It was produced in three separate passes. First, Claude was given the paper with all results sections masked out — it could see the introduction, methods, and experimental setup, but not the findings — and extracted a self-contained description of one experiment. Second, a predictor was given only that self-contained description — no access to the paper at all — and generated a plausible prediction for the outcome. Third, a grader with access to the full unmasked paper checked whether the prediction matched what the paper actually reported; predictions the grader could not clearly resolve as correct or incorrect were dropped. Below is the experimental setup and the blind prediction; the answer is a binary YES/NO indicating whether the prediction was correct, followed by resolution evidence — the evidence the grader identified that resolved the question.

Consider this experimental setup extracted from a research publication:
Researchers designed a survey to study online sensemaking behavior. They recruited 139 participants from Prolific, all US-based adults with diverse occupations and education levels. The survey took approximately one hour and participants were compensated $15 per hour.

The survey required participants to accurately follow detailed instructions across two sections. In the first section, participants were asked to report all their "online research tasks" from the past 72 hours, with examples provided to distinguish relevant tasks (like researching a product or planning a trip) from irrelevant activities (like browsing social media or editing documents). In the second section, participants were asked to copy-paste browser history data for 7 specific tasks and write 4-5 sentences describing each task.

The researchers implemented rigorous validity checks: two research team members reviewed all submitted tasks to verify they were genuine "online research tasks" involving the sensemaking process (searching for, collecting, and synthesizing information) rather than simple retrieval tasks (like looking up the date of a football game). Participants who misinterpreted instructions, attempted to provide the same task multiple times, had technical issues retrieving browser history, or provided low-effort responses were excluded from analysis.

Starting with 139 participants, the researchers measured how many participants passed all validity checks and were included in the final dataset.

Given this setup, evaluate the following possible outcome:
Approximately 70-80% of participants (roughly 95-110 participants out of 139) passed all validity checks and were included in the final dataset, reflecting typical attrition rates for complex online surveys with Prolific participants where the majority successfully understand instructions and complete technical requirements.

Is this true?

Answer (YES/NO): YES